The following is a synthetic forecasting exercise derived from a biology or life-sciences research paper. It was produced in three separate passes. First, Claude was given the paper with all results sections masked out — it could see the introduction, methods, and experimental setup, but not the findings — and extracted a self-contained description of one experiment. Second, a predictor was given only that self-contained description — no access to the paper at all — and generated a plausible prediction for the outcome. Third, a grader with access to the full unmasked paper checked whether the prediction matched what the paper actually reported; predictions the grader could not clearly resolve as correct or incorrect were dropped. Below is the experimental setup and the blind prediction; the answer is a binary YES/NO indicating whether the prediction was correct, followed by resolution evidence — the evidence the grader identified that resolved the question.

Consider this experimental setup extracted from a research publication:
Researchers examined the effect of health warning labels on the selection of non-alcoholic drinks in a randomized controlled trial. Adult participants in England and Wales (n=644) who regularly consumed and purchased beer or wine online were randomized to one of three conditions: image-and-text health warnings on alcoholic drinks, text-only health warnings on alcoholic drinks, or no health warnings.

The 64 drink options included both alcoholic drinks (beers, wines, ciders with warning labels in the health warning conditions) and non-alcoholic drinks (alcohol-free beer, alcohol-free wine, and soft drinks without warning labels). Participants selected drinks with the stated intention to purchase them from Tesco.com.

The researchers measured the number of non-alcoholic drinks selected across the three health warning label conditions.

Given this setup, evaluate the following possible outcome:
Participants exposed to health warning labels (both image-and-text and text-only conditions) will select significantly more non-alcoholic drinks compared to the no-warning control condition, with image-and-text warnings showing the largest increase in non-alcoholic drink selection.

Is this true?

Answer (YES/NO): NO